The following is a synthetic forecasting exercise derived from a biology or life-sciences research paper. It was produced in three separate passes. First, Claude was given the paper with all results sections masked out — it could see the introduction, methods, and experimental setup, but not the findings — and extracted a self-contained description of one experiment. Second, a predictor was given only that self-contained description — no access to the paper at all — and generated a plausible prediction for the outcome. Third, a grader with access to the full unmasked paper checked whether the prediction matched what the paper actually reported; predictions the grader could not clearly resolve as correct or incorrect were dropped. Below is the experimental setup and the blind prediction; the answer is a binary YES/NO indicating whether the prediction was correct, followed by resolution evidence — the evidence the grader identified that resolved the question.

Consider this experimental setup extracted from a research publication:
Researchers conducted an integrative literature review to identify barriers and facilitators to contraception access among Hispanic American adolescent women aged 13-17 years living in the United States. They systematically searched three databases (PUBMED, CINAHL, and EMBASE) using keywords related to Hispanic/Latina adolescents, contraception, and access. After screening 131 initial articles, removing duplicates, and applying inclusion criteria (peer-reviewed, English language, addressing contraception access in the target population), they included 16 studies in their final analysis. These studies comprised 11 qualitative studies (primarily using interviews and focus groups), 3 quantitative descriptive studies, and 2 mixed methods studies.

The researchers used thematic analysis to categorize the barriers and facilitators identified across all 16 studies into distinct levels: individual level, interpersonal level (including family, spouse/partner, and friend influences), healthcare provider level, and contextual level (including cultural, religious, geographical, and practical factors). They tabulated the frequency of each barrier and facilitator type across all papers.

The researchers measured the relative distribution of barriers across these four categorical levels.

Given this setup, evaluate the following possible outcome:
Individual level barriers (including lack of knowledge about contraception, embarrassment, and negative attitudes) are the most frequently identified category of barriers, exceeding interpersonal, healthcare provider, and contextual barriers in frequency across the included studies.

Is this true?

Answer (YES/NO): YES